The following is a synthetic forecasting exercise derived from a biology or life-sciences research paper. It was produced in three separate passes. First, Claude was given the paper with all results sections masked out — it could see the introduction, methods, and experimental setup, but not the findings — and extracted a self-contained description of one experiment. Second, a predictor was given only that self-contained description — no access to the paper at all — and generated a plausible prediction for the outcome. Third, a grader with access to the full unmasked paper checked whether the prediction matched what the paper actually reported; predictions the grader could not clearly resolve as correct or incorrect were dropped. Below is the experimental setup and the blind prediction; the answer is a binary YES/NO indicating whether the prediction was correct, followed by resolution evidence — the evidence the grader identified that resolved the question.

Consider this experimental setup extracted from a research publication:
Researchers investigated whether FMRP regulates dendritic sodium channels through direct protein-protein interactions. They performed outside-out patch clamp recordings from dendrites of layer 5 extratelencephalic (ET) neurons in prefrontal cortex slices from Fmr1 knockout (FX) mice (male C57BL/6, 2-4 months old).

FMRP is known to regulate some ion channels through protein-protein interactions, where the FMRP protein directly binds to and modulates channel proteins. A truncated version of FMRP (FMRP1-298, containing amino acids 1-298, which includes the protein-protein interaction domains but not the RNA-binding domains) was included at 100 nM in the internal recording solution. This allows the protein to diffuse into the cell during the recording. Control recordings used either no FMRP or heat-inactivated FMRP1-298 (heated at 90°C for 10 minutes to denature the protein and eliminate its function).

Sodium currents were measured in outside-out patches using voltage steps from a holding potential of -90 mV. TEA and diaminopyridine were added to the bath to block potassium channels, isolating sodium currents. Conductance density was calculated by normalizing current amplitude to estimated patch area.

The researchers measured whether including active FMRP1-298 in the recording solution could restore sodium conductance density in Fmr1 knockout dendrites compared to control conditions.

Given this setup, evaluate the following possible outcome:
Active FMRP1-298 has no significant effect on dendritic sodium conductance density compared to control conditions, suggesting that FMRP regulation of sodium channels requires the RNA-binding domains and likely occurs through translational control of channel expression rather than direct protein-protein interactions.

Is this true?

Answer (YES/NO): YES